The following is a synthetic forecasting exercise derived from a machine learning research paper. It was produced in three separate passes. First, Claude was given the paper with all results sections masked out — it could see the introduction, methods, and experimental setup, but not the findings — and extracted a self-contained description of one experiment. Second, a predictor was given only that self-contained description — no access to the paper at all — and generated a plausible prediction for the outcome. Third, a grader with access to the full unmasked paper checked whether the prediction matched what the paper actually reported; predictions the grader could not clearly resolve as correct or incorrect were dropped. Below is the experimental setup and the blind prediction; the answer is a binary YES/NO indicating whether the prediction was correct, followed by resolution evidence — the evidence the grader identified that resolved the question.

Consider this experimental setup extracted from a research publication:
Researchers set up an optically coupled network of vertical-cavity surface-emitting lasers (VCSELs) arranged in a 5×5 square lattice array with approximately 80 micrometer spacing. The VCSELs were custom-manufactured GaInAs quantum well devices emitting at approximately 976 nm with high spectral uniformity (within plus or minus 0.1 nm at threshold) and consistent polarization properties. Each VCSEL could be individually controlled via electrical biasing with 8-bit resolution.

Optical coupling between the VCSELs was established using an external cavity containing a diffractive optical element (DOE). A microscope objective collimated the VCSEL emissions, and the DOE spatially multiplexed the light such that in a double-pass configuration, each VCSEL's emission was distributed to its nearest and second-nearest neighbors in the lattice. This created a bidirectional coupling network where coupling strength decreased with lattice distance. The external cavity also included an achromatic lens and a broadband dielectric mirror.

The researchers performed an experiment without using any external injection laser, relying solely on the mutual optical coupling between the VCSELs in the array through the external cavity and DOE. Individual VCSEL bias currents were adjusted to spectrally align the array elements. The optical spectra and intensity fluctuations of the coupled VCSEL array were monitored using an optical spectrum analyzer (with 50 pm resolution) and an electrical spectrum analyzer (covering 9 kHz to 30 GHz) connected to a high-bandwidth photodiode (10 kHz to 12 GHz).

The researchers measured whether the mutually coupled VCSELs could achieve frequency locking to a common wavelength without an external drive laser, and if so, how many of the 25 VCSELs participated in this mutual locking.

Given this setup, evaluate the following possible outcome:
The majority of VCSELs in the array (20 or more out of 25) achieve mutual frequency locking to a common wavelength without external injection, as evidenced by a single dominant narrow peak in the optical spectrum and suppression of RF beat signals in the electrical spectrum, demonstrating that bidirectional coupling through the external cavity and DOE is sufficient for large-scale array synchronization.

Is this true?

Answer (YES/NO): YES